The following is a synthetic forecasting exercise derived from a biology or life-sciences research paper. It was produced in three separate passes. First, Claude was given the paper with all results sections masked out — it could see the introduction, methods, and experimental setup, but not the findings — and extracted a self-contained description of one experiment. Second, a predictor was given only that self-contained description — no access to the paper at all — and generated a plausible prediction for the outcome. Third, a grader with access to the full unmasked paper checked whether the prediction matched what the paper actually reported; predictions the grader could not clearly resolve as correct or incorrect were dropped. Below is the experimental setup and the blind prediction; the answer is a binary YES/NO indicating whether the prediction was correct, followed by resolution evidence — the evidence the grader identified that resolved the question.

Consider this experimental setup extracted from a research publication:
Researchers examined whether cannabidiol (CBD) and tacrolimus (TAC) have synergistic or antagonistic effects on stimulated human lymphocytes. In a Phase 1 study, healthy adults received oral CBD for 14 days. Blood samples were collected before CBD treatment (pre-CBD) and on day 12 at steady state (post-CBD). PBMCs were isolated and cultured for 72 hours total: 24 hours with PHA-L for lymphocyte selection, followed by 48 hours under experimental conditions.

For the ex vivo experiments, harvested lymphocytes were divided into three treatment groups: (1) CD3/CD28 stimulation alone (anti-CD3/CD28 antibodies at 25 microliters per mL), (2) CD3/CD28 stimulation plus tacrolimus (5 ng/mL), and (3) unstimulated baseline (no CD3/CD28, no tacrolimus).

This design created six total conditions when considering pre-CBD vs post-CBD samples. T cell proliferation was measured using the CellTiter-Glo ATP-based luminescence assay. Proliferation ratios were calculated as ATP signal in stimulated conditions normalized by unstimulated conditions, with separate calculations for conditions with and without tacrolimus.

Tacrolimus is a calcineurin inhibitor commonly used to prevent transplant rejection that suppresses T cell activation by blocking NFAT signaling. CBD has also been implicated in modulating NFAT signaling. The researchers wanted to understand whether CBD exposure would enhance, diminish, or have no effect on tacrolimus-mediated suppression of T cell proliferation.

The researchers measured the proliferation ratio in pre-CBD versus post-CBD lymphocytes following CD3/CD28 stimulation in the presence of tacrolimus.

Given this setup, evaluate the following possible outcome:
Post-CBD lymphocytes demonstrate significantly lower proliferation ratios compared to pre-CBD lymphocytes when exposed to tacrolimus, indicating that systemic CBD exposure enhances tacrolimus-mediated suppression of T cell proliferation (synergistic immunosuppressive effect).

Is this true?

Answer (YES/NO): NO